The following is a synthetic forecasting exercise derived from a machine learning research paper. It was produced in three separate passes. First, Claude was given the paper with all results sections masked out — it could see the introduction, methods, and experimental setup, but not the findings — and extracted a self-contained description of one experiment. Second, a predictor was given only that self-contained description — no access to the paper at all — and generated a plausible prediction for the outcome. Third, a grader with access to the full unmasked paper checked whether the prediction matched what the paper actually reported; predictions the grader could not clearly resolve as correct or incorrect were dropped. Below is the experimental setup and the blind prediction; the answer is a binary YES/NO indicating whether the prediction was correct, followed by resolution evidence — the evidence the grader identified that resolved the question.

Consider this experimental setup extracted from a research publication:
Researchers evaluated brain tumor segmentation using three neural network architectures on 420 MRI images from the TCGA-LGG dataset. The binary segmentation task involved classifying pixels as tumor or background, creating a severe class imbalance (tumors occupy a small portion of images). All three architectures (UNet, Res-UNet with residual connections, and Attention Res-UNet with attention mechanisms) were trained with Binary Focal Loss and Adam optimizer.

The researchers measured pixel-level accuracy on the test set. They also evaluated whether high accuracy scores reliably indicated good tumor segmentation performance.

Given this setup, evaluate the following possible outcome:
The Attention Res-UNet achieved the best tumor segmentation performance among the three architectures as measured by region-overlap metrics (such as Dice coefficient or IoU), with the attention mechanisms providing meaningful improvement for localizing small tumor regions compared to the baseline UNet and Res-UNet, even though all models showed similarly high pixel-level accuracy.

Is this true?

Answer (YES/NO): NO